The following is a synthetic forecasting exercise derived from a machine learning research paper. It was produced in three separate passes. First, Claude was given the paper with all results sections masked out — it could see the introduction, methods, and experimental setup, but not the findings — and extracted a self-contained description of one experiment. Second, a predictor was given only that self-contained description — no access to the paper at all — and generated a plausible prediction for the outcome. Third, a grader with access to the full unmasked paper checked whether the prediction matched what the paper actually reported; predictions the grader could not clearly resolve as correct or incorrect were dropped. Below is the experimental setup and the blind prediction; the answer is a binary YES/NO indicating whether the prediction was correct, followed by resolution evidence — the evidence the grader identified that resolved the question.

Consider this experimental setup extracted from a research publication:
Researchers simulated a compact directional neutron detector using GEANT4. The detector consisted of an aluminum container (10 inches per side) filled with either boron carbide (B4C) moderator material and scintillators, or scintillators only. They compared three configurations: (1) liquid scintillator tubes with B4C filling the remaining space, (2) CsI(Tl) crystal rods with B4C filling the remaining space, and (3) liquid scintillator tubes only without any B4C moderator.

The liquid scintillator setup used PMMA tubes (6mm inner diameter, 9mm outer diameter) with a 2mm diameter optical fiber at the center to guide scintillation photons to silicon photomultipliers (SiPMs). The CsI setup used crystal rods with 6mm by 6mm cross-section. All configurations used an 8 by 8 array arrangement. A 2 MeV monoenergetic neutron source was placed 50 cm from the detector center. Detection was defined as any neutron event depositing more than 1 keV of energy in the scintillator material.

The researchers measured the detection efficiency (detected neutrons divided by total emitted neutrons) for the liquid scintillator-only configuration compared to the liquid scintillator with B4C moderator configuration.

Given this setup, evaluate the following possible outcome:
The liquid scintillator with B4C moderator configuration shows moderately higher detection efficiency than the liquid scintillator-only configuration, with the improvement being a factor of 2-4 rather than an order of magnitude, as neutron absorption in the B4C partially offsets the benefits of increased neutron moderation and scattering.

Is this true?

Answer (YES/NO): NO